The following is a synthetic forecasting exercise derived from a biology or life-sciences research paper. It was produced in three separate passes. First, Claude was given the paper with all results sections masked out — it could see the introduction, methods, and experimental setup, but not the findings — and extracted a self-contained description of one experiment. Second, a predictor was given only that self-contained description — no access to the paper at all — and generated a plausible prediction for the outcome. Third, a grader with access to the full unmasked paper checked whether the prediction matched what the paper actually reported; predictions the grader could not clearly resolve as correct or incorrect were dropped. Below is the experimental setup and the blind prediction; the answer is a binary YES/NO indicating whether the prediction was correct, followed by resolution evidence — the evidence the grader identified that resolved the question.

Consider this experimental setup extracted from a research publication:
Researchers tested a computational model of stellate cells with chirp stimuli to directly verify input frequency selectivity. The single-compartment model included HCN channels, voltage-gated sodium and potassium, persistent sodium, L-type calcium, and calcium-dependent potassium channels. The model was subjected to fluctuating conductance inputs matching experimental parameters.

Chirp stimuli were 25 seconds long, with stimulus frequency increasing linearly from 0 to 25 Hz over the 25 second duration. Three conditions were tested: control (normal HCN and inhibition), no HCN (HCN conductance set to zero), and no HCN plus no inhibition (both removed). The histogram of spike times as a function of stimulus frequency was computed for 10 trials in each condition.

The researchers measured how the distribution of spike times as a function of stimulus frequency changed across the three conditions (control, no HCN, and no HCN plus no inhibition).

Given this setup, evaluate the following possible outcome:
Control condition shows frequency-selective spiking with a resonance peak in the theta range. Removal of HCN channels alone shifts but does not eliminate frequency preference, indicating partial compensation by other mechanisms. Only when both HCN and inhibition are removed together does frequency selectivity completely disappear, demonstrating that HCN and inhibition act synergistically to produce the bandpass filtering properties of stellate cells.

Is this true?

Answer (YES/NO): NO